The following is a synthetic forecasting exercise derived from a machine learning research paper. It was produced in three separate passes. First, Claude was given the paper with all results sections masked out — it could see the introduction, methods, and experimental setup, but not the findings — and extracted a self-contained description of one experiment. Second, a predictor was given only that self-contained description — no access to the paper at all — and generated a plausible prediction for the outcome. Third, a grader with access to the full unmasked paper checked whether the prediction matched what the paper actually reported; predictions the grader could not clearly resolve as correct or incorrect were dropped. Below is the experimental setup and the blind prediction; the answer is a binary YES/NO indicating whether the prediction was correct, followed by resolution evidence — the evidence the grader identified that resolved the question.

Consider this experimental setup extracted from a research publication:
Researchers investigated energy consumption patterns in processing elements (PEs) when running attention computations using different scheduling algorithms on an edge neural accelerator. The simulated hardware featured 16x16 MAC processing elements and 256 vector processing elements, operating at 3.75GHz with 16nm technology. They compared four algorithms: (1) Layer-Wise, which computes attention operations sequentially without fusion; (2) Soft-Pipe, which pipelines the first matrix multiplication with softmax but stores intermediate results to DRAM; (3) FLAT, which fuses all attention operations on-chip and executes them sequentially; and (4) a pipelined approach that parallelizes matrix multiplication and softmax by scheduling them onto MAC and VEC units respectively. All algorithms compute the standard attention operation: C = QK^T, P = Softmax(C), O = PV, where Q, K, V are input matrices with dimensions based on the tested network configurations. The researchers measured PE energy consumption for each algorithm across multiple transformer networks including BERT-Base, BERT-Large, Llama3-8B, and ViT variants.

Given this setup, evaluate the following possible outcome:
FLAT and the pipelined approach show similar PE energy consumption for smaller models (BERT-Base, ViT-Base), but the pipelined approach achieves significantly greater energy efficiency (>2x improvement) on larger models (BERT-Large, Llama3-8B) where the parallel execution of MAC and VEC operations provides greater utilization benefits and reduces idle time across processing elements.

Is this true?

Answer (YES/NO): NO